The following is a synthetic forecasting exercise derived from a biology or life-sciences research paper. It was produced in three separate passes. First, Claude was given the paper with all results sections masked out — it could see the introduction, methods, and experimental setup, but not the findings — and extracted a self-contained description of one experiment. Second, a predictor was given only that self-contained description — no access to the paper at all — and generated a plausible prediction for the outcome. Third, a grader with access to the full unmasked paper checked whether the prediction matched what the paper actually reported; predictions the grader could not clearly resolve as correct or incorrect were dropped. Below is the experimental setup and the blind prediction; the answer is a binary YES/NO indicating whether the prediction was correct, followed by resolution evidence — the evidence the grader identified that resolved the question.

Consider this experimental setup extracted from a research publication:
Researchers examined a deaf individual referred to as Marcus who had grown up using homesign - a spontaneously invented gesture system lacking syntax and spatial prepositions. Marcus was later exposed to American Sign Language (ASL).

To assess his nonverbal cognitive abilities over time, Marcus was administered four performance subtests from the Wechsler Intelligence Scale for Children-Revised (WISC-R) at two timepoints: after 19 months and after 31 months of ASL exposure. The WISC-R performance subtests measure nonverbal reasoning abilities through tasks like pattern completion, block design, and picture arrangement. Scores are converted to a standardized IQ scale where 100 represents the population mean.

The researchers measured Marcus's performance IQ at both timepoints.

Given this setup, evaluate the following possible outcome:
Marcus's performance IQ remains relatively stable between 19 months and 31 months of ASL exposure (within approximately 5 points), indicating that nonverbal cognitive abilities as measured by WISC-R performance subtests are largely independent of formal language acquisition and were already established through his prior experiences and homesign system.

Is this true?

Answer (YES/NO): NO